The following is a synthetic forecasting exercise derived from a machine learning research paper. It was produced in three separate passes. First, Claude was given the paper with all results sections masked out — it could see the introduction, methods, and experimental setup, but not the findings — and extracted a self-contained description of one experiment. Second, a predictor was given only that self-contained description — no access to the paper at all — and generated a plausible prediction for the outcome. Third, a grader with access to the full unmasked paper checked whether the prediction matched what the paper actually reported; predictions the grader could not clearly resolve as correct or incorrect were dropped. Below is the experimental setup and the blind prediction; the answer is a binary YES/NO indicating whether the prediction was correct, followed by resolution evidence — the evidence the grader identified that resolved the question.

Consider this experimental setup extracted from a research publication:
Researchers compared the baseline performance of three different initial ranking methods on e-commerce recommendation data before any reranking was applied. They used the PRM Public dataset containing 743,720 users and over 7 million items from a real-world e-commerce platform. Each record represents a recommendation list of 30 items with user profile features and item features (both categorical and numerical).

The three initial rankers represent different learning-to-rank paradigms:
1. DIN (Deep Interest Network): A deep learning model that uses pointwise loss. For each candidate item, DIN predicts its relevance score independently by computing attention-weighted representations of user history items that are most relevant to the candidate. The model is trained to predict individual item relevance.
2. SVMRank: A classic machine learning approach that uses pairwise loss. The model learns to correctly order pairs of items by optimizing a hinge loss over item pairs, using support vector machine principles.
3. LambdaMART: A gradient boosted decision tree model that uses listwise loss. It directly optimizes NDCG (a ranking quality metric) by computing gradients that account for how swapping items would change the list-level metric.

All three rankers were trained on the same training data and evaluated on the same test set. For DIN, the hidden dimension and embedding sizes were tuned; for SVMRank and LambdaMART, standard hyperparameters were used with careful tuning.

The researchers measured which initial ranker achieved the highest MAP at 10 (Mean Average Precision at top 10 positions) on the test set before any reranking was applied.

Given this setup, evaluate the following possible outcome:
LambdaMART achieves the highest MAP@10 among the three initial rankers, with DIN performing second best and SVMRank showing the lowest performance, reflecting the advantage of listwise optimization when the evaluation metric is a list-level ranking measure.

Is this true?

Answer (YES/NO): NO